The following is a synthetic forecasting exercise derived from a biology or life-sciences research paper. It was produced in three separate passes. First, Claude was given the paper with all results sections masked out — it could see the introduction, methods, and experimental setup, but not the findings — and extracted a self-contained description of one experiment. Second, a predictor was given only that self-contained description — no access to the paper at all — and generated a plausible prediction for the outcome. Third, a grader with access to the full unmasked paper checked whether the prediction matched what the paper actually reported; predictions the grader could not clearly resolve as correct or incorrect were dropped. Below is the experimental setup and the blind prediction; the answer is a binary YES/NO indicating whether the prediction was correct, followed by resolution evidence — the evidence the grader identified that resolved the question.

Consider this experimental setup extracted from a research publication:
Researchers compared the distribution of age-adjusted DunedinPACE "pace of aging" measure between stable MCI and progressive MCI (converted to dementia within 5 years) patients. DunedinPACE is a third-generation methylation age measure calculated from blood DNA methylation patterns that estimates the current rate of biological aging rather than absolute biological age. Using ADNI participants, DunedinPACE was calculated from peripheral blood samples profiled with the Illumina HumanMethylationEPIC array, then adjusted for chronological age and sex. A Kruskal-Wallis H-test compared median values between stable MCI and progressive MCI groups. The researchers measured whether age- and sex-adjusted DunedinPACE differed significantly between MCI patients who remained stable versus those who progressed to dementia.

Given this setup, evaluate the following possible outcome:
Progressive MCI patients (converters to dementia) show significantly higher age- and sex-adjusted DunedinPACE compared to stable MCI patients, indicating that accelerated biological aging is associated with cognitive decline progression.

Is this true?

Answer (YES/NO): NO